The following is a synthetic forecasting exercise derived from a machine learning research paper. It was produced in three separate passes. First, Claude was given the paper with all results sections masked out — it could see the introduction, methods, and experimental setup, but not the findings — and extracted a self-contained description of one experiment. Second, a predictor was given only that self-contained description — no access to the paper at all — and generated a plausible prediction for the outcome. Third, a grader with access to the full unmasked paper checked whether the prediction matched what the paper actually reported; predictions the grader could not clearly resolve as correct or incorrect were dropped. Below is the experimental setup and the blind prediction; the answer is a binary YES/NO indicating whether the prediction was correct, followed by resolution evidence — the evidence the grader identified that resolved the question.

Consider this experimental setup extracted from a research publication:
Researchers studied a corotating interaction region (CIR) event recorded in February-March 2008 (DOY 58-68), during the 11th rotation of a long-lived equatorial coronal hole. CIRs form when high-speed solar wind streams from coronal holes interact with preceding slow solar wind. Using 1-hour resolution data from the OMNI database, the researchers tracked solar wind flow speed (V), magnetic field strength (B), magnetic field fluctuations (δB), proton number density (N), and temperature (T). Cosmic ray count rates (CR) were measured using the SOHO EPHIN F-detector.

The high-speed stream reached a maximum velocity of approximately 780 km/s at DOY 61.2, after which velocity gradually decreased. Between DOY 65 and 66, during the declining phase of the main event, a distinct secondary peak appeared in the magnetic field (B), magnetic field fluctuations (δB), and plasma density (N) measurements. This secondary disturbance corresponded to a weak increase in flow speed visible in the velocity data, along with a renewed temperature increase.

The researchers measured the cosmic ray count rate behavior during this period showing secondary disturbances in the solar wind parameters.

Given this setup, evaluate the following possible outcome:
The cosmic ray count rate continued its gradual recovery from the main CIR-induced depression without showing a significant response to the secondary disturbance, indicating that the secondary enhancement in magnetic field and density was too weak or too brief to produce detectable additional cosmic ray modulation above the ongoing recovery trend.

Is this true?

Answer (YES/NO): NO